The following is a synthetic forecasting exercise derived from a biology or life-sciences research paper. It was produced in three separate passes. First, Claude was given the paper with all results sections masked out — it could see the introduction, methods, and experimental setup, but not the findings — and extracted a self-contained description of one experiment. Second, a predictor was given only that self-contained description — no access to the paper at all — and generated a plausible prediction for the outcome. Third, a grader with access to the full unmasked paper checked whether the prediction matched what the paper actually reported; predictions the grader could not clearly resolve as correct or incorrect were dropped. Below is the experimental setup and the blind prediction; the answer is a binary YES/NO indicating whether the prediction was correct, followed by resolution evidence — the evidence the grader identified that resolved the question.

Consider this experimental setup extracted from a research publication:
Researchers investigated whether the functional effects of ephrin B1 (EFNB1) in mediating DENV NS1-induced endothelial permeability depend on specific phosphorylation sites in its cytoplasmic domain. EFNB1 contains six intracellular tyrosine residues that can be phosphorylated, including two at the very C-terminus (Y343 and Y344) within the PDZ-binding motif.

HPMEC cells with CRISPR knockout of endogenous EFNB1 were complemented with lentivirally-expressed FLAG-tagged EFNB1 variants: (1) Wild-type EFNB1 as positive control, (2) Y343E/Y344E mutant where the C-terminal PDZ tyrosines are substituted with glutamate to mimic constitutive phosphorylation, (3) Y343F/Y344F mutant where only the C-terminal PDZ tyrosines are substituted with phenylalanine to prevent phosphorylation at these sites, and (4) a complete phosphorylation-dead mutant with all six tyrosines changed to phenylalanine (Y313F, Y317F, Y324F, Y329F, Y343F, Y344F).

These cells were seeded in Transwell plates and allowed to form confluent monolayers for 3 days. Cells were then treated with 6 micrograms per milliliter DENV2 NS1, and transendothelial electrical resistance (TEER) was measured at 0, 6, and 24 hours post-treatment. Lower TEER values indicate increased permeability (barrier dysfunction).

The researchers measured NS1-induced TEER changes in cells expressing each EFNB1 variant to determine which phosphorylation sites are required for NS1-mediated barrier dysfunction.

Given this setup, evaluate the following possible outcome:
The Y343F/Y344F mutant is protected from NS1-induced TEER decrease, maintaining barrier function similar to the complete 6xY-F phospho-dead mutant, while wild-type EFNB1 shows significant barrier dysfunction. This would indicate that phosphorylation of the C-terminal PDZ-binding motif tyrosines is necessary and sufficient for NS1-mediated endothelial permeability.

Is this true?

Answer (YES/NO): YES